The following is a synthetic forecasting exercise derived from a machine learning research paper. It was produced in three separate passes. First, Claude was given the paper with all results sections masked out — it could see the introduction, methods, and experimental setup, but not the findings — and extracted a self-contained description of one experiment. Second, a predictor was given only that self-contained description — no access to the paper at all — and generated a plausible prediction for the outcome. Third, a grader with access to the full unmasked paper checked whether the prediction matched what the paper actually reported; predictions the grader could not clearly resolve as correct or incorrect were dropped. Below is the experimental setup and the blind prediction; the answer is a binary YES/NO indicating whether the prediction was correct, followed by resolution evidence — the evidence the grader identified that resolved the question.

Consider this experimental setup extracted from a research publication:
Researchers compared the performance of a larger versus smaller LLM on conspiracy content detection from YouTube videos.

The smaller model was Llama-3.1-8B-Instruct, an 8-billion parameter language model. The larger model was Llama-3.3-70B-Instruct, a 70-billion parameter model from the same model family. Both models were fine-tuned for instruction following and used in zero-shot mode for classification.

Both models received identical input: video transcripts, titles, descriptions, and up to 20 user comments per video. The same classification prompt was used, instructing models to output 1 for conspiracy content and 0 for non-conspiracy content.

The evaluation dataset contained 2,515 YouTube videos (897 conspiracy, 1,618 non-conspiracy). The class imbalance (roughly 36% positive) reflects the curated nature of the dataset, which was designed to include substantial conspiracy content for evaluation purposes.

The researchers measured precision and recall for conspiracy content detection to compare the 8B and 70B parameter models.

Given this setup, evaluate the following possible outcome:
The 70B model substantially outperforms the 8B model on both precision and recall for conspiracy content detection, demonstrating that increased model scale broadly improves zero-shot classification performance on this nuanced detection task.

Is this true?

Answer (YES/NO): NO